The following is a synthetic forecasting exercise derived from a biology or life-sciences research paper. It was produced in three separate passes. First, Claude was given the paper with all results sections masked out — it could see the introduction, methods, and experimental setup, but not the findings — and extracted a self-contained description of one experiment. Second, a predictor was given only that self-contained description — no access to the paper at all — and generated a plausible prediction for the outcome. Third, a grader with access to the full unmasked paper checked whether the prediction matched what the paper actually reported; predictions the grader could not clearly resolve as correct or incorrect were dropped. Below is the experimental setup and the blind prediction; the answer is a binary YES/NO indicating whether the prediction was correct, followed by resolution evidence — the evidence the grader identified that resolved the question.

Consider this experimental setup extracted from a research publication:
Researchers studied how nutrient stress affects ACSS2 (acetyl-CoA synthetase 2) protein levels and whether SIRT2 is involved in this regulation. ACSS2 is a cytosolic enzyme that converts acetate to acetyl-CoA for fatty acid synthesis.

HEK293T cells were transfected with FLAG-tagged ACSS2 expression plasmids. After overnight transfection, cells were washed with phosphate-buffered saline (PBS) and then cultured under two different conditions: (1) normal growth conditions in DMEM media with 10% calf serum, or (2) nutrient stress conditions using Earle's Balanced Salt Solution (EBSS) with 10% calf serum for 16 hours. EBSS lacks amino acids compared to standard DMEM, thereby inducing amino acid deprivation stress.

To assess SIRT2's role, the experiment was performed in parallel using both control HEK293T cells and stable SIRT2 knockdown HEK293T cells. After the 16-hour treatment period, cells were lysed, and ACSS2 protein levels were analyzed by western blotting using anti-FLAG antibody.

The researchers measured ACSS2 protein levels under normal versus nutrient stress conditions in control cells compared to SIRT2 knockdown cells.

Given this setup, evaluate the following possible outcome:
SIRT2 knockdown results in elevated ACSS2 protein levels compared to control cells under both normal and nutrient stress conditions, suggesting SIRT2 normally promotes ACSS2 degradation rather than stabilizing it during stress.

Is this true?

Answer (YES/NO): NO